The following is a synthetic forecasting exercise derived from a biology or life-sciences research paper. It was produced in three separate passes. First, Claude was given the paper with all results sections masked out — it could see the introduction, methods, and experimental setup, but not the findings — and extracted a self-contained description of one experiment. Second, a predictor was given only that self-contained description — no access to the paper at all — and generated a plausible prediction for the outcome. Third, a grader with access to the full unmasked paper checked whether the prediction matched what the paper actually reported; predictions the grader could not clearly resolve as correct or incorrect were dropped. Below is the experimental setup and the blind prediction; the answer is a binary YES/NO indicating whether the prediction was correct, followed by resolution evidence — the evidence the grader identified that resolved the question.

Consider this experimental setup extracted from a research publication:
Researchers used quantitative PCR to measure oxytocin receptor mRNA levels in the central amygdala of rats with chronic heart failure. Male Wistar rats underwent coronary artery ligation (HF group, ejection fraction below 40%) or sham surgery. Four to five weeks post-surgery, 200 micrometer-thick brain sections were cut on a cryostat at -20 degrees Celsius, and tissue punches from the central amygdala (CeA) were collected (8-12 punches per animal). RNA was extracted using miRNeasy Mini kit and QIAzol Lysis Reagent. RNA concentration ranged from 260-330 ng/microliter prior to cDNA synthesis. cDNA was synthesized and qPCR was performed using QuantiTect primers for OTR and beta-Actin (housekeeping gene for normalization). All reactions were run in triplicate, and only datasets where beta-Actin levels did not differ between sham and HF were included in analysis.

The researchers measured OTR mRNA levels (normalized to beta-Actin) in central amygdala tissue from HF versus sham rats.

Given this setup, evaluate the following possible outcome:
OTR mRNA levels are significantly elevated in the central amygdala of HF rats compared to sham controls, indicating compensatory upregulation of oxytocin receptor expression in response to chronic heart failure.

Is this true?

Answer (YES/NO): NO